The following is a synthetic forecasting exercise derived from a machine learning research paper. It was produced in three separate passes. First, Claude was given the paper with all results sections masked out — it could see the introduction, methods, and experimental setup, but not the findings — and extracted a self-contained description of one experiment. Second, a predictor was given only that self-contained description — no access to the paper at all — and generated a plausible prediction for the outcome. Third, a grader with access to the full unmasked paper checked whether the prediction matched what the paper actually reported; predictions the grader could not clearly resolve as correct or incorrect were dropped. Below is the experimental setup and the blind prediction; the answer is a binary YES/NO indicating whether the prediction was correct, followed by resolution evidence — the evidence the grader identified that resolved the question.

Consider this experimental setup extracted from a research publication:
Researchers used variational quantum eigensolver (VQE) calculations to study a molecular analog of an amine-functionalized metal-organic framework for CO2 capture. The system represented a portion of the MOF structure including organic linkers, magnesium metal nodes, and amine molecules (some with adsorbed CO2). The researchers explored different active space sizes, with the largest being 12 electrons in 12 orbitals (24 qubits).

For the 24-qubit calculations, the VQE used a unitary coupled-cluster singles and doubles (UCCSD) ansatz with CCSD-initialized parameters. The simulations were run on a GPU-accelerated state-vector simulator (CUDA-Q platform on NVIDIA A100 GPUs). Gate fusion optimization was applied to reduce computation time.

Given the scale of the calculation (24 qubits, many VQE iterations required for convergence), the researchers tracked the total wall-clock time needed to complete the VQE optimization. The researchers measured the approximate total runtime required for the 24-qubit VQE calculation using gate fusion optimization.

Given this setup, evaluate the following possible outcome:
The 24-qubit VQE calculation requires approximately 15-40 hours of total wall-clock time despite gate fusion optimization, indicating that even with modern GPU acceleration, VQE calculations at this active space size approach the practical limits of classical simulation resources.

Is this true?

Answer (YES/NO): NO